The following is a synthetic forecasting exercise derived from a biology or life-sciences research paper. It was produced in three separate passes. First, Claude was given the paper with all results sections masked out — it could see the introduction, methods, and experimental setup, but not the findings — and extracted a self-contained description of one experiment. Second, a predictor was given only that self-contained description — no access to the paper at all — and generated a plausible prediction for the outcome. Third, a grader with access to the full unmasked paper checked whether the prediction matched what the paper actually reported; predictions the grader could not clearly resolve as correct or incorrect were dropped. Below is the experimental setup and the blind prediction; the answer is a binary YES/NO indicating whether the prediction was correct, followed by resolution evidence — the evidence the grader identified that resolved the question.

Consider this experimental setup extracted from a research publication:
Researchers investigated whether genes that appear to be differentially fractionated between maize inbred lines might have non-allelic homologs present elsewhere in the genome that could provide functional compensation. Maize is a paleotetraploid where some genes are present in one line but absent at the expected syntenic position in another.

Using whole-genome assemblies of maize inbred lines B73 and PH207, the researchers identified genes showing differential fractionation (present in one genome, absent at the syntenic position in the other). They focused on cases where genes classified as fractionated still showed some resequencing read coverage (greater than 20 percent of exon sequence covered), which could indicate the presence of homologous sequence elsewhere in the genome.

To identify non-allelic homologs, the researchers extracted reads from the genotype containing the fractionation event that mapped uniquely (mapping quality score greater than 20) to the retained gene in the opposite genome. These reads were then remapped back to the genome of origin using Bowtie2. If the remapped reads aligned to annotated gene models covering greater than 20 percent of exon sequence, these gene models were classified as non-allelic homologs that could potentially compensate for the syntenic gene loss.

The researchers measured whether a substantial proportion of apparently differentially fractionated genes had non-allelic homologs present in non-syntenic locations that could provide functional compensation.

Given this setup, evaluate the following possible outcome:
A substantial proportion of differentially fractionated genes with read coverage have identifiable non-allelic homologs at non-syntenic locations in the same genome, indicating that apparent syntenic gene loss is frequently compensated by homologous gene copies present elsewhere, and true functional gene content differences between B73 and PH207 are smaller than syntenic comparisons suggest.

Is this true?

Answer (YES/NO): NO